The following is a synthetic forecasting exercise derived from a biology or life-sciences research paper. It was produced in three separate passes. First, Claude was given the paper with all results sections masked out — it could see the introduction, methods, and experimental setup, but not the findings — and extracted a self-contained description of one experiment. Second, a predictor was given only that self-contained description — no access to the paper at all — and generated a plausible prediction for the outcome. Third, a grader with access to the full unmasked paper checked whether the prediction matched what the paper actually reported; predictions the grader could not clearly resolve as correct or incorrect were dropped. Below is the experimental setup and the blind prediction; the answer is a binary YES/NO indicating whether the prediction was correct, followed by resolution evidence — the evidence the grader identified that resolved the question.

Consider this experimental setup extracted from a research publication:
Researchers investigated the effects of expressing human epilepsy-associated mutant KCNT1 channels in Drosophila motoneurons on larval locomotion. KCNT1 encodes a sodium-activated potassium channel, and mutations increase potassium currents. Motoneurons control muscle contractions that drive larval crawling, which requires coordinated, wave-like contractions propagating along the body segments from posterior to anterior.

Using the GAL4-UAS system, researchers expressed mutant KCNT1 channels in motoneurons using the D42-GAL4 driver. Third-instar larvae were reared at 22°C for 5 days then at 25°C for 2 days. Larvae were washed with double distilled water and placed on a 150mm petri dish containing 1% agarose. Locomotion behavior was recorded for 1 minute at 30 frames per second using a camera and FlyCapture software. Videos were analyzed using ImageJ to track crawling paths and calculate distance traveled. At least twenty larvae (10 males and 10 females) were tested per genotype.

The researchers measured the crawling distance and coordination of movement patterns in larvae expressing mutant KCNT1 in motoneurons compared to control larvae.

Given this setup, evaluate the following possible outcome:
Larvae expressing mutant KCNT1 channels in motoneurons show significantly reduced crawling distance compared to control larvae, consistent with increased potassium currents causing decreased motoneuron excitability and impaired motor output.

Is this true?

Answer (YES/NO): NO